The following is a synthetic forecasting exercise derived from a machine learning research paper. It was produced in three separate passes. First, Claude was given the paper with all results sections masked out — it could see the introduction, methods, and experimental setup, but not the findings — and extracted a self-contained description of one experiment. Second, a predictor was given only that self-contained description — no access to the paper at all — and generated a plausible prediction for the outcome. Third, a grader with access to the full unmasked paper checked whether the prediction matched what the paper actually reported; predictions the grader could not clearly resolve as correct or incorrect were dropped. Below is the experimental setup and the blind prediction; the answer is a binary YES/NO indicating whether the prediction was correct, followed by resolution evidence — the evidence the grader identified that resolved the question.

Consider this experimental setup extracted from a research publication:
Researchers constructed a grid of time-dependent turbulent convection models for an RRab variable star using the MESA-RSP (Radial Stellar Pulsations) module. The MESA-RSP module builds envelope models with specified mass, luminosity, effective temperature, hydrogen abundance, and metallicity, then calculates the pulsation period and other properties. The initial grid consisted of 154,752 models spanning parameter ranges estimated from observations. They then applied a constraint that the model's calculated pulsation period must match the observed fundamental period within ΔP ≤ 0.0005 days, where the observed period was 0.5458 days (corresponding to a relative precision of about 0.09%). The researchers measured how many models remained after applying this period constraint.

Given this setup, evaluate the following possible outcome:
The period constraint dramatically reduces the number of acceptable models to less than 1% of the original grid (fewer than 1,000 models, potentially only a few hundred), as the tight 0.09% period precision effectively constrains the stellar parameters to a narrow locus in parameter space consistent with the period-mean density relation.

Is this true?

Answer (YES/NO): YES